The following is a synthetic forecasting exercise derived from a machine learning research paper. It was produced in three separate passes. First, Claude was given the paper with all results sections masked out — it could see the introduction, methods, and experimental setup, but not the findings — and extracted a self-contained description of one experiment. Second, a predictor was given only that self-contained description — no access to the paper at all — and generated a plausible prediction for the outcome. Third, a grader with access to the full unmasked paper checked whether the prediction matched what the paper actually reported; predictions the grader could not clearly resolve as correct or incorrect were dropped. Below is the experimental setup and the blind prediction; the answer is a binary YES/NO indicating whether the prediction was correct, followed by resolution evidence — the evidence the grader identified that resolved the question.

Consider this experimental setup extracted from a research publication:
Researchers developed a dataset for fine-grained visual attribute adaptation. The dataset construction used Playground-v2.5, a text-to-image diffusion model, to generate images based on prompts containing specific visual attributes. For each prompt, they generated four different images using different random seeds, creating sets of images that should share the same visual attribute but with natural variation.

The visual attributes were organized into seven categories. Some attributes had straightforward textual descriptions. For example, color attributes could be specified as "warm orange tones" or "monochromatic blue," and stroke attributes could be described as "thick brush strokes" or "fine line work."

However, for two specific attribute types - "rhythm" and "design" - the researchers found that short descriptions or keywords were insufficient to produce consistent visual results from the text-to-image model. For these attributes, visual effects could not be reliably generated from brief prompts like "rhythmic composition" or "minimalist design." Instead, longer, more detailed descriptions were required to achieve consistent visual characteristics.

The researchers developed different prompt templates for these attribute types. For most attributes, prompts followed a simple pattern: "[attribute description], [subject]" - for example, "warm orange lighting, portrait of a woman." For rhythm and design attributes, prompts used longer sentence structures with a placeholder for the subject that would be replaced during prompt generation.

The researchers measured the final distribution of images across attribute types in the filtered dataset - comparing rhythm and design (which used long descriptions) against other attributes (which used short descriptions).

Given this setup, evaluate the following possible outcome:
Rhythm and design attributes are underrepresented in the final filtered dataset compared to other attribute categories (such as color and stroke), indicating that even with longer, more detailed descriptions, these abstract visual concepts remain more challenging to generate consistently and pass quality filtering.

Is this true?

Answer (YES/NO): YES